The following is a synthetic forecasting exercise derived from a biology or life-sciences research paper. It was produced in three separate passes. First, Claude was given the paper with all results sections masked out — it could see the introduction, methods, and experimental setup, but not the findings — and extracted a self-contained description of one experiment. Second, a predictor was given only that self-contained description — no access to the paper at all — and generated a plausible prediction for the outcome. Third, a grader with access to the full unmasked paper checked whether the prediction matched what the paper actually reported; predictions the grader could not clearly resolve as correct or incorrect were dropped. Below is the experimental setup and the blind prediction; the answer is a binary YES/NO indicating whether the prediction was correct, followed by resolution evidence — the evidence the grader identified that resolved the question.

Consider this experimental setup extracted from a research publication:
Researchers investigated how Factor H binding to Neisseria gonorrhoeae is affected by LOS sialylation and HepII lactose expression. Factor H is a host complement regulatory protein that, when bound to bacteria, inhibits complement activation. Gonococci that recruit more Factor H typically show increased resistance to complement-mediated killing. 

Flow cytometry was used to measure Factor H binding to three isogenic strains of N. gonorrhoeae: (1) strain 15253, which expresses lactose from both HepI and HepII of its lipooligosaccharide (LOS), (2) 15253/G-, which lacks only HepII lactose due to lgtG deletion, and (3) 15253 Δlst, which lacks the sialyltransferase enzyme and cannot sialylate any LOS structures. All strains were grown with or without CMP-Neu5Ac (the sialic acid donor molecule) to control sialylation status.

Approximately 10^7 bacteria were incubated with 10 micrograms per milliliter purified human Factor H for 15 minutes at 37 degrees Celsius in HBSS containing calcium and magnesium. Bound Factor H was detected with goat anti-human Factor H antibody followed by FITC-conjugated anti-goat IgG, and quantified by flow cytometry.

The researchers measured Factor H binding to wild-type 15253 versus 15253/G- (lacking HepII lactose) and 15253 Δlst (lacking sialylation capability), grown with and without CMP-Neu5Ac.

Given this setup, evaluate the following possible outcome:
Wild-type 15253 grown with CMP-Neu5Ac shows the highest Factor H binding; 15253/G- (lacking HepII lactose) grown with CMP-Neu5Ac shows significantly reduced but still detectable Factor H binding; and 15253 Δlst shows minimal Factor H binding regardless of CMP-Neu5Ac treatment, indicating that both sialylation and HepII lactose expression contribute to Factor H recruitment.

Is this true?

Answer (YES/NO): NO